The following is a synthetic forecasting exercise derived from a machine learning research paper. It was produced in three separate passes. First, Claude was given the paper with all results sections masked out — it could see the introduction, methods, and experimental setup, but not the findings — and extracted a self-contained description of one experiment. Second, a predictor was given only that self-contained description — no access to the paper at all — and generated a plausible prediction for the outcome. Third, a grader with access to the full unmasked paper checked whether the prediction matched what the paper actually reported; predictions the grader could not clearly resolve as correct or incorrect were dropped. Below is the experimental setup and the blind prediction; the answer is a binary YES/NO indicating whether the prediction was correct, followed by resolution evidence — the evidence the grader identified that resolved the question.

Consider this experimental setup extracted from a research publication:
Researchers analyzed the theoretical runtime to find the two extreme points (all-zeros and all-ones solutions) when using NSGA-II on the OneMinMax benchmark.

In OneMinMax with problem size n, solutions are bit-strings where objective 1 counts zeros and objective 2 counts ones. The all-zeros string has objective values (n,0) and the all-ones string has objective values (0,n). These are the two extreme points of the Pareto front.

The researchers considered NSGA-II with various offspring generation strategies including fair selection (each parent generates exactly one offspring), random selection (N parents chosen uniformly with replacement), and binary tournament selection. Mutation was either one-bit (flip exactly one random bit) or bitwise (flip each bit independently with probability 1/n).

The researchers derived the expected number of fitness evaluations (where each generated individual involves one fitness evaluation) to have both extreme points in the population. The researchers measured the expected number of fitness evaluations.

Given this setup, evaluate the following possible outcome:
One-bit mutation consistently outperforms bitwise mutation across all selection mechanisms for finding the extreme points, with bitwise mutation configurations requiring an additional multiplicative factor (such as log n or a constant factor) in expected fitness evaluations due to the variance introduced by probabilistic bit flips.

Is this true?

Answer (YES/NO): YES